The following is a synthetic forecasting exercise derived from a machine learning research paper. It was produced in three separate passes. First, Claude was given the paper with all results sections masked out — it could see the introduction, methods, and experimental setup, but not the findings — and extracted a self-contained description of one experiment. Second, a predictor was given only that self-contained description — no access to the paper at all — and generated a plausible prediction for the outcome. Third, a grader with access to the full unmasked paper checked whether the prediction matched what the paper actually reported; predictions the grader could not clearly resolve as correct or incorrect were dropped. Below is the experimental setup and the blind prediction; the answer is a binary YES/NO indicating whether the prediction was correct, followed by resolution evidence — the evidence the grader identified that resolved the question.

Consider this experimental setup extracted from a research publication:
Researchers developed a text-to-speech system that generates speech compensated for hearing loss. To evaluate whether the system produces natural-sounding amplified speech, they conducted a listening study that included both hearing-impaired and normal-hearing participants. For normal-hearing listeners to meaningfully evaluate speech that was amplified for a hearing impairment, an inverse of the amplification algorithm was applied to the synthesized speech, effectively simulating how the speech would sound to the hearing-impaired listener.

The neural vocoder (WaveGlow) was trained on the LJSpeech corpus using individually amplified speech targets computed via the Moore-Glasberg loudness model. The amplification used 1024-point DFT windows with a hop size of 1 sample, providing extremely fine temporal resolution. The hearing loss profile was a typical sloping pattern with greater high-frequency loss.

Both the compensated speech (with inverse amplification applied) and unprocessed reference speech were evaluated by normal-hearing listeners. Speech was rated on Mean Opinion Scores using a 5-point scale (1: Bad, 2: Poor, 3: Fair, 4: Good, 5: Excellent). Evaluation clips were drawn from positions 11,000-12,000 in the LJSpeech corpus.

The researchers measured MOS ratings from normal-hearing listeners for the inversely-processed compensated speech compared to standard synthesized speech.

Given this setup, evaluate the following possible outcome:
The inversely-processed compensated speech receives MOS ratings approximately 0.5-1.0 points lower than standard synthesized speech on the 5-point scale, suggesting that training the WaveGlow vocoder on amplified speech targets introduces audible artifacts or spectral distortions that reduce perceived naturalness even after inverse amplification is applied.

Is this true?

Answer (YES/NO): YES